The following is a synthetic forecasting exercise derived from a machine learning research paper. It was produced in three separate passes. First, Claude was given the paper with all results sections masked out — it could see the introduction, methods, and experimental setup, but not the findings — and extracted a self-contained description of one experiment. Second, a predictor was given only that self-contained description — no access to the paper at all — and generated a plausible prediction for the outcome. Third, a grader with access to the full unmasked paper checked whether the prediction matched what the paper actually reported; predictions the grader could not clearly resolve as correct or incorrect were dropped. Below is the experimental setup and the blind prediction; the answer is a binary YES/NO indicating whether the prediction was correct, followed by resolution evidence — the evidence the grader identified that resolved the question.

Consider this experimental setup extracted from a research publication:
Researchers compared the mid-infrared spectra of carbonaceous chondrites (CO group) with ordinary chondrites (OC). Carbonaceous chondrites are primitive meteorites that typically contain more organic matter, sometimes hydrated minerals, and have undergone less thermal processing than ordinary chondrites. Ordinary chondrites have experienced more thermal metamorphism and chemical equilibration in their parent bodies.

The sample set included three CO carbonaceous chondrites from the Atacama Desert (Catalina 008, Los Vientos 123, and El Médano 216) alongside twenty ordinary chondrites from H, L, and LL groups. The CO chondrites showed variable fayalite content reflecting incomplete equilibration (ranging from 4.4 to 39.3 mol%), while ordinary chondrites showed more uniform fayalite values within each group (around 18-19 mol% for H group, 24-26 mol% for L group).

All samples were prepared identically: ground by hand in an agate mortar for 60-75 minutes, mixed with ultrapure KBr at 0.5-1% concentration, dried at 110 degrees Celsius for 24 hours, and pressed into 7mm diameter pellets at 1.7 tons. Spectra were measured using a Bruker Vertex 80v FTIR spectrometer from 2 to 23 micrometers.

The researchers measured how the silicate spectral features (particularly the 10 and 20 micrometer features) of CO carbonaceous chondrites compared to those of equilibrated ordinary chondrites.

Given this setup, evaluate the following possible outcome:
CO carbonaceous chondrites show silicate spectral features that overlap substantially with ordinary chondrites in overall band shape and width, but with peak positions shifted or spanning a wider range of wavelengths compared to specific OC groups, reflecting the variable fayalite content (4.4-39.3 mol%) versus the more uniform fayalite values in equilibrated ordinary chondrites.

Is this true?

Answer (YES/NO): NO